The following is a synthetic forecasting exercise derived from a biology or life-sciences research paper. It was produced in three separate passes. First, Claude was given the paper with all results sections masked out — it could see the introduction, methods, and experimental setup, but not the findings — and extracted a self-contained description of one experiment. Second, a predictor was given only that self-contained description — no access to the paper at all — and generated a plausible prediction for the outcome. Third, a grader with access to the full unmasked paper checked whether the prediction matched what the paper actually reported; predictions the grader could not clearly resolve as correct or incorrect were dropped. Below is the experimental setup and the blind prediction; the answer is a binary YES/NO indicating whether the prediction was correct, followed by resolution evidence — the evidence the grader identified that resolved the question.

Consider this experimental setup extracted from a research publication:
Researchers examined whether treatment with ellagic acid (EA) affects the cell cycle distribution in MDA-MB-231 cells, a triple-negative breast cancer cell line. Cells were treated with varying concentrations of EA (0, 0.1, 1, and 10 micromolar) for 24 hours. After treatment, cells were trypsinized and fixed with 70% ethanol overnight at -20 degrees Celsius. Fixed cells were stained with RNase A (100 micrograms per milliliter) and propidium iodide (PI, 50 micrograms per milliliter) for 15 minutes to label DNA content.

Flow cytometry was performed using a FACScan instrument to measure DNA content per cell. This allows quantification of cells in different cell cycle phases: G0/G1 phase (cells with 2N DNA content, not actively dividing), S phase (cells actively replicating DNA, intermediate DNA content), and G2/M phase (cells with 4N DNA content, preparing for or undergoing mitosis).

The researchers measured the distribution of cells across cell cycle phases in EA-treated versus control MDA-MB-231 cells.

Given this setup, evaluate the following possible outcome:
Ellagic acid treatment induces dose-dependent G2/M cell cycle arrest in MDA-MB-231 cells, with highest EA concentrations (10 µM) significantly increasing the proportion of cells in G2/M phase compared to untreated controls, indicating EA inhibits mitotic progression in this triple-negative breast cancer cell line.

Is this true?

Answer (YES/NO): NO